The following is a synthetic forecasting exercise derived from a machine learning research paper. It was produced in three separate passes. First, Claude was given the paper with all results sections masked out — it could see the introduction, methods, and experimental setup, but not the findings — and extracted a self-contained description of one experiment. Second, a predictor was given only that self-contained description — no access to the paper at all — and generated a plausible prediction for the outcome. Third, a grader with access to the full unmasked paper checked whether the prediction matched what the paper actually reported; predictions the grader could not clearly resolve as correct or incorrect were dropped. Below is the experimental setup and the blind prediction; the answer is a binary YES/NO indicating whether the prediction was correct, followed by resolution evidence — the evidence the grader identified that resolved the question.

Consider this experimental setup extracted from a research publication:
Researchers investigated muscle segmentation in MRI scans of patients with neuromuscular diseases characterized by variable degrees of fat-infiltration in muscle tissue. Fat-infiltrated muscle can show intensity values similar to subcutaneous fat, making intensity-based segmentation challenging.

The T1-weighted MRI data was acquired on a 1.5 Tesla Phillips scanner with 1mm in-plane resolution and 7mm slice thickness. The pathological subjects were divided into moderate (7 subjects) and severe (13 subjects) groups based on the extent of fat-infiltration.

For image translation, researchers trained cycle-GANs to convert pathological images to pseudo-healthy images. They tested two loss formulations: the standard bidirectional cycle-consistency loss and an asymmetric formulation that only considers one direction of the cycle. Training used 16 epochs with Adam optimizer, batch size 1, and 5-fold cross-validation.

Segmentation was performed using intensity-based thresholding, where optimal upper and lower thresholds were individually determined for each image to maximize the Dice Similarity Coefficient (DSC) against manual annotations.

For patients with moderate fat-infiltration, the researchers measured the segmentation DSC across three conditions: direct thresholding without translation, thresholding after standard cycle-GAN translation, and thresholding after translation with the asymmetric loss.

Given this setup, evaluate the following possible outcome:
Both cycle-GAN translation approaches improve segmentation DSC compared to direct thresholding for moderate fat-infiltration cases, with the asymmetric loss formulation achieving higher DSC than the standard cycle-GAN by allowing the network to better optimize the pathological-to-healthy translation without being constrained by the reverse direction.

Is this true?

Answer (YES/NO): YES